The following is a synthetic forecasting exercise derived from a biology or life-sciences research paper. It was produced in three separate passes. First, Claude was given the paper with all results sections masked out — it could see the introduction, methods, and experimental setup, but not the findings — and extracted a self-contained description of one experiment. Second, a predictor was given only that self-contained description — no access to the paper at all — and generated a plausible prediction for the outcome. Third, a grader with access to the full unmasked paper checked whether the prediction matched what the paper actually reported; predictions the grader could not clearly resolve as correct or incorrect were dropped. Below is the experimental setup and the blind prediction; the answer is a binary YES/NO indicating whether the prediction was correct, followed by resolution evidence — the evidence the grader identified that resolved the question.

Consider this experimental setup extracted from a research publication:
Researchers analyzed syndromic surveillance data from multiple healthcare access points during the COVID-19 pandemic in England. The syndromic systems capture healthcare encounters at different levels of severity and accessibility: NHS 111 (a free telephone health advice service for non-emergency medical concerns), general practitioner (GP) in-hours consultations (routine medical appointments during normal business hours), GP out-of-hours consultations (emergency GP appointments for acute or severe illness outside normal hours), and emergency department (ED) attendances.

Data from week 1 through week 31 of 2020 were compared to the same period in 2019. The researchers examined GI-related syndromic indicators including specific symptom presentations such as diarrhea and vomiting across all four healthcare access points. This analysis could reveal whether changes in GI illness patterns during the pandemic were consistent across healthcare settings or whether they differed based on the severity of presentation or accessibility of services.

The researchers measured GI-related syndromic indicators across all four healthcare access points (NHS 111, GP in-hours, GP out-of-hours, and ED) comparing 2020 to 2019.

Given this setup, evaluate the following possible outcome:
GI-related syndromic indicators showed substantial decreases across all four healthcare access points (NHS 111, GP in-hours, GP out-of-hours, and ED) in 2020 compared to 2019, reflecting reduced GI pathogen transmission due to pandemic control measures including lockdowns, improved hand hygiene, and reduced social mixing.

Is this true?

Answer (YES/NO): NO